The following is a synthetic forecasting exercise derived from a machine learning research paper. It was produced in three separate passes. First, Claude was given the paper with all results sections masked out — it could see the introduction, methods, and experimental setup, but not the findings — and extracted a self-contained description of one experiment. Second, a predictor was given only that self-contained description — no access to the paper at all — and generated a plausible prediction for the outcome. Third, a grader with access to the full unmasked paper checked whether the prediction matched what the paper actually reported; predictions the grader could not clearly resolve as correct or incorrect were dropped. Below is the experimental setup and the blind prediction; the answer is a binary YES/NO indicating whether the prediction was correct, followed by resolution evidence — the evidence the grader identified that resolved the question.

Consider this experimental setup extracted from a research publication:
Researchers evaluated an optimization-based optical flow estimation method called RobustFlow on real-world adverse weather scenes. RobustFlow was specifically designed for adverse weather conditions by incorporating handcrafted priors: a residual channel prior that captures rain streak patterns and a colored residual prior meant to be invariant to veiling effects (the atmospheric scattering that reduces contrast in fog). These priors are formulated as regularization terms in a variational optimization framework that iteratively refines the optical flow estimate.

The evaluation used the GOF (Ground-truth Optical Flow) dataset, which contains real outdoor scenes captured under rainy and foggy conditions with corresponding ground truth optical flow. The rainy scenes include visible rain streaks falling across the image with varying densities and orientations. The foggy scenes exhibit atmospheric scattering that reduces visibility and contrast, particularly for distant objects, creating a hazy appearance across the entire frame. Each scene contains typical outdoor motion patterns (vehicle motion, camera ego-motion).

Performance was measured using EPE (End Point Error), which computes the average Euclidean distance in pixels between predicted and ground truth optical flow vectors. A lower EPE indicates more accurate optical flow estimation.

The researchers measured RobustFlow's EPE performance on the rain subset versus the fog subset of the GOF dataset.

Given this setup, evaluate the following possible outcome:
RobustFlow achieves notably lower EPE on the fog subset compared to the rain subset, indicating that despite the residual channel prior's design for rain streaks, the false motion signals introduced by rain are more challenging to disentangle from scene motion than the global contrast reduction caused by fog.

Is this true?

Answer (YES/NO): NO